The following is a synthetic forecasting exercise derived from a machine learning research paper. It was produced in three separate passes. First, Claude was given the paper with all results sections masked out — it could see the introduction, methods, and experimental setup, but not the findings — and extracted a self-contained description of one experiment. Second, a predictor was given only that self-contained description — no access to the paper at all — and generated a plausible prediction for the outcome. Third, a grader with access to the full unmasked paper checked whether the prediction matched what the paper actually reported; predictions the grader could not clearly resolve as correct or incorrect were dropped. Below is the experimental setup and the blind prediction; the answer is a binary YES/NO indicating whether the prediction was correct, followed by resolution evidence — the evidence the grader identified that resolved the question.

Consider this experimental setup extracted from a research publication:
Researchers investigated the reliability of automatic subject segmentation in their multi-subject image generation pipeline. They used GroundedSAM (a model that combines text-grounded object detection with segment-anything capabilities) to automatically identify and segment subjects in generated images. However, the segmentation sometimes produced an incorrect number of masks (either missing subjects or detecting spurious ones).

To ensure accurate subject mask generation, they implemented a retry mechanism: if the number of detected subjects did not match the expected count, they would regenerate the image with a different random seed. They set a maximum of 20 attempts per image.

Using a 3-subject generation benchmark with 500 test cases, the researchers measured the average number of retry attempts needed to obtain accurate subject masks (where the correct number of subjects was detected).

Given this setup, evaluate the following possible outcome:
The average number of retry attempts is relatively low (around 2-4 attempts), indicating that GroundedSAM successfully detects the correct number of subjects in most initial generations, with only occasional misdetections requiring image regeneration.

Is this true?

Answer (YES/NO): NO